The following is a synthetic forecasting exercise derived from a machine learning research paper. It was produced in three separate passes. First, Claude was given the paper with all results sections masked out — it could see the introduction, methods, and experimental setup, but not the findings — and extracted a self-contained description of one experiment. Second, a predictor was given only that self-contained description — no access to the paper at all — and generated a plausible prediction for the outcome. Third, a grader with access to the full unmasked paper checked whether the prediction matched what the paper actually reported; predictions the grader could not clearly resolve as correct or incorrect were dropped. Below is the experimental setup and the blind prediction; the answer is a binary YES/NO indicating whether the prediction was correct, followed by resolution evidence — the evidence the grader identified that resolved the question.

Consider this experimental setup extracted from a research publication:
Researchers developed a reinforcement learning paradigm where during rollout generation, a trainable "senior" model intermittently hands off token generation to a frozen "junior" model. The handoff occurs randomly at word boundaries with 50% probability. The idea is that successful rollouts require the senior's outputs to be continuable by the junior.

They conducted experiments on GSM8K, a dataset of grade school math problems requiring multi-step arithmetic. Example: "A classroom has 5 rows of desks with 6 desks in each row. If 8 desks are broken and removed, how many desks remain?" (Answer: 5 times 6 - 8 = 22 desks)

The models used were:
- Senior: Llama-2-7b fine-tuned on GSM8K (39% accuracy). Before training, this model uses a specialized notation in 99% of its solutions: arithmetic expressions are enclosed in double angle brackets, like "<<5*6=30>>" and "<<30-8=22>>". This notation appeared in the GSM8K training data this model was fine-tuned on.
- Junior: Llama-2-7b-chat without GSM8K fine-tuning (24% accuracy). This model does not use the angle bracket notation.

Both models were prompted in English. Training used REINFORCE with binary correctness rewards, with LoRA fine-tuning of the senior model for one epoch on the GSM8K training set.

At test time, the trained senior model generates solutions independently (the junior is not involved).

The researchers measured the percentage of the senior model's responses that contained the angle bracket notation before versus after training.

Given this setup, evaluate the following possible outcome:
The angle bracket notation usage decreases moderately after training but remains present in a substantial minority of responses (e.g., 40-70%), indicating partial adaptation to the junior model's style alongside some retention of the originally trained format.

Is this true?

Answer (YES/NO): NO